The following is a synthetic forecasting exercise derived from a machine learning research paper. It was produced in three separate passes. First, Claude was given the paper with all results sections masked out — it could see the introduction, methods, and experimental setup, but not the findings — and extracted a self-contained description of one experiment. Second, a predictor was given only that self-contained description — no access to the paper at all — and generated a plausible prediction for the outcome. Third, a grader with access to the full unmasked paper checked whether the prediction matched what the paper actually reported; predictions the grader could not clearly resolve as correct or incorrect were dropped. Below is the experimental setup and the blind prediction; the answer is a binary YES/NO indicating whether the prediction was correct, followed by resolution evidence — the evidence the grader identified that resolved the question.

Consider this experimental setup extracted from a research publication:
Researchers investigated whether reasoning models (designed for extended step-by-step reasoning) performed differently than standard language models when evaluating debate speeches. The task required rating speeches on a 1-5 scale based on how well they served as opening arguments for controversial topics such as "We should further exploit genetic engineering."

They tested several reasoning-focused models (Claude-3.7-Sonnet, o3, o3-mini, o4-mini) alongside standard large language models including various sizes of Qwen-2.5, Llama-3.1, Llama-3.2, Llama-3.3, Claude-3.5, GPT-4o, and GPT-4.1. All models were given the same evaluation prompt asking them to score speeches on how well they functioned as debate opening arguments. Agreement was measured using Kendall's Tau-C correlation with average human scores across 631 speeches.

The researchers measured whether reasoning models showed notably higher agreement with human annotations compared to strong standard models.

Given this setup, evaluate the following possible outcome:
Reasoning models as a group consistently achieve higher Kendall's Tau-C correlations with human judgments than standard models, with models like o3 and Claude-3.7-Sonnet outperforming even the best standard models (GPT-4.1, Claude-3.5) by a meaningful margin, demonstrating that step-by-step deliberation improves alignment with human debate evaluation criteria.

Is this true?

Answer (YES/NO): NO